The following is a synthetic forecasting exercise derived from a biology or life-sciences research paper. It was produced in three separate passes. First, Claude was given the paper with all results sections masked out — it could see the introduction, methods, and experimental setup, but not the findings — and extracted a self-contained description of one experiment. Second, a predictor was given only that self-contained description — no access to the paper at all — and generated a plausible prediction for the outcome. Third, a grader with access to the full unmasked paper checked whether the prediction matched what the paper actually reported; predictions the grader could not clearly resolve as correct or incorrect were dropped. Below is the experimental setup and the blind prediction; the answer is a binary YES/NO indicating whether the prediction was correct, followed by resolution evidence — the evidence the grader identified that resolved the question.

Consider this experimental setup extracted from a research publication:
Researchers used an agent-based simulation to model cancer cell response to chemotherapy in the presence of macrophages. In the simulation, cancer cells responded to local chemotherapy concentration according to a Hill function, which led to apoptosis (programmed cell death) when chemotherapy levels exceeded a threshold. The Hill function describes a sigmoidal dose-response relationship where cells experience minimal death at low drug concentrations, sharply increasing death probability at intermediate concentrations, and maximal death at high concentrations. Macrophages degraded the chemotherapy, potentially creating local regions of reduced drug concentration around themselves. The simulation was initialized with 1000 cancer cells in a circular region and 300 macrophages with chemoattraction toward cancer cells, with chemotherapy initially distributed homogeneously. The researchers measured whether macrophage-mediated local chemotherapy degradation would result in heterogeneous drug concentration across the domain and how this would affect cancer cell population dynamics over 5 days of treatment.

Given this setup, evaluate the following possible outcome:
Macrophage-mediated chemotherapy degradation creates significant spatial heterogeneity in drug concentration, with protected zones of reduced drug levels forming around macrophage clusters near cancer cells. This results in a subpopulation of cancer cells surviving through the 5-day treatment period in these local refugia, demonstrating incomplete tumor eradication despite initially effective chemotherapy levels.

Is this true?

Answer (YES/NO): NO